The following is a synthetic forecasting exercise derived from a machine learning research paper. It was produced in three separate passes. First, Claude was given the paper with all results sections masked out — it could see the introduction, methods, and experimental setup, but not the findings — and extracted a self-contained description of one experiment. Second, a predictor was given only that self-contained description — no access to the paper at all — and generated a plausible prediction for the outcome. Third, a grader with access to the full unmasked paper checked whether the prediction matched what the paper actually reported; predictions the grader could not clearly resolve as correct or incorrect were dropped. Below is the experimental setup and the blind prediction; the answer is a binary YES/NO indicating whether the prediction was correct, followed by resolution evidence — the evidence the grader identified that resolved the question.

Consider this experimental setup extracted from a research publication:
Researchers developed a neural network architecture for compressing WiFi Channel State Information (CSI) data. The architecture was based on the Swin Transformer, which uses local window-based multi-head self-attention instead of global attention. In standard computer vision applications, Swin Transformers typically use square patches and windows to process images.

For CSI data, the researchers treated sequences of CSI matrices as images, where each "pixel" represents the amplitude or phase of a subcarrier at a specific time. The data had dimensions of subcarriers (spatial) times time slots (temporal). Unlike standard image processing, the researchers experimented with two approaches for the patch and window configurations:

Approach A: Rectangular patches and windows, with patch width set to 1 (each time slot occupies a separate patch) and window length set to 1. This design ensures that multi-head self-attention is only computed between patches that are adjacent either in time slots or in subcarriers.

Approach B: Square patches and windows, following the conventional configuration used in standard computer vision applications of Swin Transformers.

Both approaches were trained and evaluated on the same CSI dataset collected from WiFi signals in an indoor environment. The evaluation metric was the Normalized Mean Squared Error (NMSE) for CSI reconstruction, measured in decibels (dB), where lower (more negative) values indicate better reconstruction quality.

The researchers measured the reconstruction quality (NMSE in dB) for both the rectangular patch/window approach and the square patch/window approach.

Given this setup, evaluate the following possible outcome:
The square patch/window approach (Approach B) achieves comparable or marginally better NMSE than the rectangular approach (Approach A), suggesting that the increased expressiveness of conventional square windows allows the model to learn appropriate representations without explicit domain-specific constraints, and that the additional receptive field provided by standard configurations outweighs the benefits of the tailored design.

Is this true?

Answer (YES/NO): NO